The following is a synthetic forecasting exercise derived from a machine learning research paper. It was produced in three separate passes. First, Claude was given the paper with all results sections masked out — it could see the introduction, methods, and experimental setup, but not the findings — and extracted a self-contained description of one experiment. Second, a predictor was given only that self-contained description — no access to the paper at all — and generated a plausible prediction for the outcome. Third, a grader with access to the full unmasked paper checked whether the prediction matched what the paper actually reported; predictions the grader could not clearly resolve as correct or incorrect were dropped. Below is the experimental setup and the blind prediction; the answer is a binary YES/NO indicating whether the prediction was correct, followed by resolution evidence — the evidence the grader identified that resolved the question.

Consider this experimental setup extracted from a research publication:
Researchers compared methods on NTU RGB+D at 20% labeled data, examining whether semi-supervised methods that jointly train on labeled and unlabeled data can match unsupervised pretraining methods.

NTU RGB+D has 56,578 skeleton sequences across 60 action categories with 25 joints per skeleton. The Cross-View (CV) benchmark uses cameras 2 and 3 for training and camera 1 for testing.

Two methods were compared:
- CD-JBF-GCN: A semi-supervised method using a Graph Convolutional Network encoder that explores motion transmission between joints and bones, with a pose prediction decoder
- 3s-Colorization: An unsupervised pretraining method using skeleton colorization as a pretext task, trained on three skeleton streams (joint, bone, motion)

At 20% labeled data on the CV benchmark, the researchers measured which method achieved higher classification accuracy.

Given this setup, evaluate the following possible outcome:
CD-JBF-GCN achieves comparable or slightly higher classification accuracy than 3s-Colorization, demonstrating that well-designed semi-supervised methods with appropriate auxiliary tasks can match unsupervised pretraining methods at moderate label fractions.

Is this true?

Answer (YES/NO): NO